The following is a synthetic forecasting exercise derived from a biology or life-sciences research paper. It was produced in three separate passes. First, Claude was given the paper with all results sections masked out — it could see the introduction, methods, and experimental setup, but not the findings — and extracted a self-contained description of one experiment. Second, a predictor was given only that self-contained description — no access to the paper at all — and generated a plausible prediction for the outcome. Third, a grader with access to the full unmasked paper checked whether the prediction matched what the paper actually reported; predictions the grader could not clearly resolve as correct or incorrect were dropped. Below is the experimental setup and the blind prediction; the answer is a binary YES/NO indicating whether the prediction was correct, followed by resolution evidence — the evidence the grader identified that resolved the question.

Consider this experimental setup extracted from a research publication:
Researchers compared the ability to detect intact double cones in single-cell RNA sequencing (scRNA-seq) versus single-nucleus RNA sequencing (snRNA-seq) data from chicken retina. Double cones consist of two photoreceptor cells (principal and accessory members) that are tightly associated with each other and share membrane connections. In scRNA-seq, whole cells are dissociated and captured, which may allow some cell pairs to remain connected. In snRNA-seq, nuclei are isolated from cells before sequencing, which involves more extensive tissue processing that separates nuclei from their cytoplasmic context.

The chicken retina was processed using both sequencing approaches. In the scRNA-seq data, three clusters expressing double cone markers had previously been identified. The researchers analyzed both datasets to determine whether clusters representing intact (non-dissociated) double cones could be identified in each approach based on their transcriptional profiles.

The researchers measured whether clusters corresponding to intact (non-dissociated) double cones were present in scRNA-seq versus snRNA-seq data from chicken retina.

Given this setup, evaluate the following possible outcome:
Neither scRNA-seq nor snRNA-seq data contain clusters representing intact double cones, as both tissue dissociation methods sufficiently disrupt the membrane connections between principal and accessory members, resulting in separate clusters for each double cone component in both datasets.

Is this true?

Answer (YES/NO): NO